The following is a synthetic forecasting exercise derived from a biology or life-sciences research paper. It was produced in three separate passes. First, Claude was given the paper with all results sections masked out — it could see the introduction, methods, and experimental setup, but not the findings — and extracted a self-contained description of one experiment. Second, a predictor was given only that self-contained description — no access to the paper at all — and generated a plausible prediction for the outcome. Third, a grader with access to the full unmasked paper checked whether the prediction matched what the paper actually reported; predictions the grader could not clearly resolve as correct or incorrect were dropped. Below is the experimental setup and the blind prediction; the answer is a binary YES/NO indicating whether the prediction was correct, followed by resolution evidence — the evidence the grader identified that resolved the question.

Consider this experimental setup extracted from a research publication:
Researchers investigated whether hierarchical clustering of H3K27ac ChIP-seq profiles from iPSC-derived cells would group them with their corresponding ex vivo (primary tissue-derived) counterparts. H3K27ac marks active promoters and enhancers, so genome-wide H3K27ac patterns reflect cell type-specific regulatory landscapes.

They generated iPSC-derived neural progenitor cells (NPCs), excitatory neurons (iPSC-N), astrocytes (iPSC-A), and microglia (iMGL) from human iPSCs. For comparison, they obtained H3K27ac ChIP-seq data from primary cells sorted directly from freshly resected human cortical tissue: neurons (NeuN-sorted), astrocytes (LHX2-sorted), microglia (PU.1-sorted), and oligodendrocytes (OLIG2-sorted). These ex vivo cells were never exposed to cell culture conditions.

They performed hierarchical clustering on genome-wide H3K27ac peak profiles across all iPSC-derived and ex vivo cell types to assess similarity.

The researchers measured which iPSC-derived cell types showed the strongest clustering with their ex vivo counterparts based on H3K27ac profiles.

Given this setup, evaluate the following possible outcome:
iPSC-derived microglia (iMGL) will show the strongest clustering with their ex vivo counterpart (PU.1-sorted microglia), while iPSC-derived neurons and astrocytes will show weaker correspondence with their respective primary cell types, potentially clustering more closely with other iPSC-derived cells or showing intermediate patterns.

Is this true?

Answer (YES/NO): YES